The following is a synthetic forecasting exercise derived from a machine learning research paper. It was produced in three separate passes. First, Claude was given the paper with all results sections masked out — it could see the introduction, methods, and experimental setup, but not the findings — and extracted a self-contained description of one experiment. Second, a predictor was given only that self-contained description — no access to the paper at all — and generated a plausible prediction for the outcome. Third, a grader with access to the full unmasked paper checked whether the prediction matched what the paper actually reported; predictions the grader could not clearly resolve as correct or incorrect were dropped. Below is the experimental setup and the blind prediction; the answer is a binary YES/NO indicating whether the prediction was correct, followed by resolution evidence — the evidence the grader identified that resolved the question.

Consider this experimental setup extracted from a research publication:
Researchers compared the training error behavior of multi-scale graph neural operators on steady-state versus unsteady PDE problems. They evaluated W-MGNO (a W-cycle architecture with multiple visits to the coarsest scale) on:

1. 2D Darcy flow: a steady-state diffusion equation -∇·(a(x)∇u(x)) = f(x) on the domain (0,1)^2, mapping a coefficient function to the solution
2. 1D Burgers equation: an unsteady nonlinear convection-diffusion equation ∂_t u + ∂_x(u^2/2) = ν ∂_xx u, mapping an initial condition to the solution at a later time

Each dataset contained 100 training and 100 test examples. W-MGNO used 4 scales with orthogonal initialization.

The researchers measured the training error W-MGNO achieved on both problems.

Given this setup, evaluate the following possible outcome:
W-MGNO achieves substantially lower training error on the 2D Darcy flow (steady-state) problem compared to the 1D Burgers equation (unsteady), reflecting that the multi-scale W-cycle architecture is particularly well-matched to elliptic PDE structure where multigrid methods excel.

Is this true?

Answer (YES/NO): YES